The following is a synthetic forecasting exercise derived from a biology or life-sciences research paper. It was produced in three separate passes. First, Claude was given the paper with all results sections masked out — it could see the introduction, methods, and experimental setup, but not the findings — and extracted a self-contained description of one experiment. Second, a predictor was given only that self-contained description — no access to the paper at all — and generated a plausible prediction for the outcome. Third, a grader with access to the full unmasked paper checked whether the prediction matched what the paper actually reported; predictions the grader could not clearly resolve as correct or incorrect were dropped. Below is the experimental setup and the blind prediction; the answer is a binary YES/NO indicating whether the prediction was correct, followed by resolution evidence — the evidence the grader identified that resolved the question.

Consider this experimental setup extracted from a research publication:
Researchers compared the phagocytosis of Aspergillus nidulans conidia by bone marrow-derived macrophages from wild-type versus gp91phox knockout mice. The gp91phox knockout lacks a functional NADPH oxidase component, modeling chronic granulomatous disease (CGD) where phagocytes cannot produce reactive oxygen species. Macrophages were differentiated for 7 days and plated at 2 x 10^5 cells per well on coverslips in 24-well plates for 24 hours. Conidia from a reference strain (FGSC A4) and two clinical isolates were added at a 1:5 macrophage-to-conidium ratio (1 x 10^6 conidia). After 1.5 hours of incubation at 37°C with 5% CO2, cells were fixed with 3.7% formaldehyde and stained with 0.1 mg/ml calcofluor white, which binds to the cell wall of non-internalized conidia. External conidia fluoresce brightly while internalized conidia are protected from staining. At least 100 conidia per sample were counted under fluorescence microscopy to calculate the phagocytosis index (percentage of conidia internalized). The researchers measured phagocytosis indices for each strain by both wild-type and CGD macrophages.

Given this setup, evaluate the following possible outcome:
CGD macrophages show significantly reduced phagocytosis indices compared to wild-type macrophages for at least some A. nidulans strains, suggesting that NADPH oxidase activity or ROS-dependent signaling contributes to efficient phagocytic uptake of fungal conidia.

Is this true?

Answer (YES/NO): NO